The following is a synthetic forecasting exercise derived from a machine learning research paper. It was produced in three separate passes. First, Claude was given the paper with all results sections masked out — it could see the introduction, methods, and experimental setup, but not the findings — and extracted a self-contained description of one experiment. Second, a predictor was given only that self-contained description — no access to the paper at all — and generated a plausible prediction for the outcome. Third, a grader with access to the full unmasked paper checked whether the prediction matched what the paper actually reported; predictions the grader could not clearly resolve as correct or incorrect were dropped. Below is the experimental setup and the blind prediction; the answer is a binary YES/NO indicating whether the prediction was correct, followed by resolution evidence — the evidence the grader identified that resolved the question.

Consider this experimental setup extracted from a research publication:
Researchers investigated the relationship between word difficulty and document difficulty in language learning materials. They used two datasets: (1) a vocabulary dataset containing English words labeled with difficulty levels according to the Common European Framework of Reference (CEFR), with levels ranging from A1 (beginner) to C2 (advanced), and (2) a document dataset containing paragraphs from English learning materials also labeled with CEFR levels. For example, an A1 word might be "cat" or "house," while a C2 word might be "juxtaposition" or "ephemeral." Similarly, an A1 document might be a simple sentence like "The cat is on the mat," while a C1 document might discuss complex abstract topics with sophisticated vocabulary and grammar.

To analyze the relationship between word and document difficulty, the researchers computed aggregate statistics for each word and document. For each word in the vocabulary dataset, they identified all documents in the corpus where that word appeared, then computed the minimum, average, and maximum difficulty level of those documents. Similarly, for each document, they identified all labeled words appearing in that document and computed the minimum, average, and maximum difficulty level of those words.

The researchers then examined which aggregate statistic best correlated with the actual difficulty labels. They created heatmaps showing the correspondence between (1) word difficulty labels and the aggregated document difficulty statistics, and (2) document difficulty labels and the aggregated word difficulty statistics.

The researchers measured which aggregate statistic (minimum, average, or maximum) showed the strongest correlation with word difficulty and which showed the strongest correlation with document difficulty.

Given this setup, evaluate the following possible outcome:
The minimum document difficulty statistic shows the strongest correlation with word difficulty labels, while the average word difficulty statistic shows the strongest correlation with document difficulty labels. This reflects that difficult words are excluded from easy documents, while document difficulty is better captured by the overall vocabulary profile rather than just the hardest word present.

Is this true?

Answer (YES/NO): NO